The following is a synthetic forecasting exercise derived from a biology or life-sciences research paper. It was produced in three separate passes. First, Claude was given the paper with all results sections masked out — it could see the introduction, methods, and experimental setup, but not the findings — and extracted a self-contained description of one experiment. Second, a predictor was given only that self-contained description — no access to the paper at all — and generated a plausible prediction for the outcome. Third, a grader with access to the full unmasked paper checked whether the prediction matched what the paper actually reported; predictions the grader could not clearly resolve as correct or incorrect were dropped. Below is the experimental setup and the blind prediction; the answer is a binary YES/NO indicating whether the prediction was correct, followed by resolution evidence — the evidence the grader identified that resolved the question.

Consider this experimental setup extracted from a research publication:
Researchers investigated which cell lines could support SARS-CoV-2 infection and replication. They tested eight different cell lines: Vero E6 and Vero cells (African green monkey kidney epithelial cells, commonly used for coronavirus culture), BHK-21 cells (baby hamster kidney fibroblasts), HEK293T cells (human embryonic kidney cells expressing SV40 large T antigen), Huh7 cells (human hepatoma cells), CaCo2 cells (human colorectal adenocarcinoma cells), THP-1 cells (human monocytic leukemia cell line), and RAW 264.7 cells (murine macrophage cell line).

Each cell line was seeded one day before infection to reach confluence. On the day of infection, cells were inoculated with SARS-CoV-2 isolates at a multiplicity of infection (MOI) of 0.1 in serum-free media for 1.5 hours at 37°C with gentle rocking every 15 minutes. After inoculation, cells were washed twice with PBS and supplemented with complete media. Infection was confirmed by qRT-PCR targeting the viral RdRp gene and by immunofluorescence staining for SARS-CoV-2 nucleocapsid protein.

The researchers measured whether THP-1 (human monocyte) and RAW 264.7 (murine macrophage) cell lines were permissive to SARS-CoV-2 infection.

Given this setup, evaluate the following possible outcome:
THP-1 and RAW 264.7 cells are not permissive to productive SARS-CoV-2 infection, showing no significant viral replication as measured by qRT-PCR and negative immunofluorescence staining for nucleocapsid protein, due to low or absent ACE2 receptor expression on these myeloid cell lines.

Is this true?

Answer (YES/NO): NO